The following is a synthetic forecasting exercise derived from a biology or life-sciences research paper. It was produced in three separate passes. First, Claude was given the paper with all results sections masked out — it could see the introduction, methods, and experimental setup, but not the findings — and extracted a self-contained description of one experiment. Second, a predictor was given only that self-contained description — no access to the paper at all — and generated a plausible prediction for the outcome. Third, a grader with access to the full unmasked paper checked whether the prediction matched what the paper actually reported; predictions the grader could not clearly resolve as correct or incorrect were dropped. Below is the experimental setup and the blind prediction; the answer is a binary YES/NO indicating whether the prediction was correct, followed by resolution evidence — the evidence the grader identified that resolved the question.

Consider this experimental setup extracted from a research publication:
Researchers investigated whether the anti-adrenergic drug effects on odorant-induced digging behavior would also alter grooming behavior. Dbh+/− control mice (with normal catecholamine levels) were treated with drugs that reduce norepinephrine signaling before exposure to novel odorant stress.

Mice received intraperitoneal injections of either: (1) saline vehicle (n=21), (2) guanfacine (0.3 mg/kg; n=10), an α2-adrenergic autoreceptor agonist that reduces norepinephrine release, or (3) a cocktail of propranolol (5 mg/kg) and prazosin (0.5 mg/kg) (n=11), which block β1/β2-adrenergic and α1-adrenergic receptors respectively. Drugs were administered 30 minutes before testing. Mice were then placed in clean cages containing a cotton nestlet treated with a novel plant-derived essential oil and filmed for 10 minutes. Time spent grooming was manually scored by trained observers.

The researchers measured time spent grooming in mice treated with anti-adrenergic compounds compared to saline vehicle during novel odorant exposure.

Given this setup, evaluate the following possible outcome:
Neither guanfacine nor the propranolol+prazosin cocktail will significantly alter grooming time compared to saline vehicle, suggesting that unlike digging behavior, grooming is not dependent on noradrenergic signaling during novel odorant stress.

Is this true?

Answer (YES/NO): NO